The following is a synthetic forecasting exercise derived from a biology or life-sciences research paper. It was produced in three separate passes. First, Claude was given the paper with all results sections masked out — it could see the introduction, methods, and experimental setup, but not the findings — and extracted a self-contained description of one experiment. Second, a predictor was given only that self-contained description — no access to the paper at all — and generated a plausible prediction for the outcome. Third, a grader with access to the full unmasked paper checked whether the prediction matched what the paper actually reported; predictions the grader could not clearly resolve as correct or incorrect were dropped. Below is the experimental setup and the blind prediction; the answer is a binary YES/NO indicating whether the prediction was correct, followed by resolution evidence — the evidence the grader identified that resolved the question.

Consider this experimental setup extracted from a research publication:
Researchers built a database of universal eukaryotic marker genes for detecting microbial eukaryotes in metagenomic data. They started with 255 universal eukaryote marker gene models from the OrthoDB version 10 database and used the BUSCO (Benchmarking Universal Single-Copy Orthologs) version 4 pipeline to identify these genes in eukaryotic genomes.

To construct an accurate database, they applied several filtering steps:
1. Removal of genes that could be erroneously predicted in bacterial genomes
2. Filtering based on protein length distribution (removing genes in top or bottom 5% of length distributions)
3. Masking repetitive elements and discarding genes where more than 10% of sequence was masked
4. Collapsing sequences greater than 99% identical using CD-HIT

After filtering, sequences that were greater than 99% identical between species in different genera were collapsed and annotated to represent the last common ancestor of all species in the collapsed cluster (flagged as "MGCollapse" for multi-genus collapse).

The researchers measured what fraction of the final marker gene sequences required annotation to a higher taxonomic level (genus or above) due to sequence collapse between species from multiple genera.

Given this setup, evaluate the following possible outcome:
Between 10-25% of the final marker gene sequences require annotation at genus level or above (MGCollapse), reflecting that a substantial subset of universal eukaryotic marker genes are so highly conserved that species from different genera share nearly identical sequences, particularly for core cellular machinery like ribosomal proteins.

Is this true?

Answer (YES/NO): NO